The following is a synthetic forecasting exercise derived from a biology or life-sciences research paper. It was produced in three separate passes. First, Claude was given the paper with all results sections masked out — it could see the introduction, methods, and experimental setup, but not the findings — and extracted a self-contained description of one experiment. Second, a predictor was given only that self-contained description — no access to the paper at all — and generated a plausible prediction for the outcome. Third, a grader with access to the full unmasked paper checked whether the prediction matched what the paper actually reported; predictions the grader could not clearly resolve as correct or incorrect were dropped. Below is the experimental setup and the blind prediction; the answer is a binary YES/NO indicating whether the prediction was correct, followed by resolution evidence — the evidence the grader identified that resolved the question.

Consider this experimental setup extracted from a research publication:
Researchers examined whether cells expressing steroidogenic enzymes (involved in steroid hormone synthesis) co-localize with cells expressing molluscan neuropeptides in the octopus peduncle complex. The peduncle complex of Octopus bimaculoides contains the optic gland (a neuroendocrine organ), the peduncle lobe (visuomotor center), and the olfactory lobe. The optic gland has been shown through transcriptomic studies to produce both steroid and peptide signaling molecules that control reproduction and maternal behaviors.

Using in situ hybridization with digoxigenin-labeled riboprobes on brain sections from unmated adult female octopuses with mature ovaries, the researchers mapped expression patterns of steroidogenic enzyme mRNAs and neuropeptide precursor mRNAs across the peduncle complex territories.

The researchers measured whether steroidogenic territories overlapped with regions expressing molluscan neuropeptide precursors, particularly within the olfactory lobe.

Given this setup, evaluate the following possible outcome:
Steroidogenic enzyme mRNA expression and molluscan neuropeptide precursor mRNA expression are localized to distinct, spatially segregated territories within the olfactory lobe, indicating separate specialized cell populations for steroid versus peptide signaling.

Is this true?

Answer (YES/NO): NO